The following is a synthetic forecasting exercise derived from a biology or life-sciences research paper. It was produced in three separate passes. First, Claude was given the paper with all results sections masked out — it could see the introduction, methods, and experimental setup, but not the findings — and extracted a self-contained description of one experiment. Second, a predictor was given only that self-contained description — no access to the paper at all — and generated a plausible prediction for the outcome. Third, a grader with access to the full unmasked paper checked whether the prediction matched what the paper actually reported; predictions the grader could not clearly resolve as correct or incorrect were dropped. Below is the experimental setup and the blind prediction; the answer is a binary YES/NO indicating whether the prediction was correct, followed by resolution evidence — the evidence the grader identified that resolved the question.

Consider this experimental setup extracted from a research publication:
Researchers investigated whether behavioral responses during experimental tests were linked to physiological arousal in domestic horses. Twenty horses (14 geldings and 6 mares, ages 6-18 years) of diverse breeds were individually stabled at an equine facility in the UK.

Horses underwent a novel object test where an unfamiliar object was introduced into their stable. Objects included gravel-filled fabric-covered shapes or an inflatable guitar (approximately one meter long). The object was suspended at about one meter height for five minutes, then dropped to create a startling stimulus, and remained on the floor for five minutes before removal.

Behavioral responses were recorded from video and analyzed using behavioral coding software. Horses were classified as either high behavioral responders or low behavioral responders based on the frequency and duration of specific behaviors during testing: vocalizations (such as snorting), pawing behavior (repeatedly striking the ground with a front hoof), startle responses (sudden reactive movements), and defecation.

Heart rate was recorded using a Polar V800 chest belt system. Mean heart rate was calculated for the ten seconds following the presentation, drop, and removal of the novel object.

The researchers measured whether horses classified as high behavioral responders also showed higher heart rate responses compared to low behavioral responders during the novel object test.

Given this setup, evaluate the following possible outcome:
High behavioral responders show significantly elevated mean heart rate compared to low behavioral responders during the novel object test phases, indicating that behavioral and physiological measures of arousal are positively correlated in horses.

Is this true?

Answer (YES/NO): YES